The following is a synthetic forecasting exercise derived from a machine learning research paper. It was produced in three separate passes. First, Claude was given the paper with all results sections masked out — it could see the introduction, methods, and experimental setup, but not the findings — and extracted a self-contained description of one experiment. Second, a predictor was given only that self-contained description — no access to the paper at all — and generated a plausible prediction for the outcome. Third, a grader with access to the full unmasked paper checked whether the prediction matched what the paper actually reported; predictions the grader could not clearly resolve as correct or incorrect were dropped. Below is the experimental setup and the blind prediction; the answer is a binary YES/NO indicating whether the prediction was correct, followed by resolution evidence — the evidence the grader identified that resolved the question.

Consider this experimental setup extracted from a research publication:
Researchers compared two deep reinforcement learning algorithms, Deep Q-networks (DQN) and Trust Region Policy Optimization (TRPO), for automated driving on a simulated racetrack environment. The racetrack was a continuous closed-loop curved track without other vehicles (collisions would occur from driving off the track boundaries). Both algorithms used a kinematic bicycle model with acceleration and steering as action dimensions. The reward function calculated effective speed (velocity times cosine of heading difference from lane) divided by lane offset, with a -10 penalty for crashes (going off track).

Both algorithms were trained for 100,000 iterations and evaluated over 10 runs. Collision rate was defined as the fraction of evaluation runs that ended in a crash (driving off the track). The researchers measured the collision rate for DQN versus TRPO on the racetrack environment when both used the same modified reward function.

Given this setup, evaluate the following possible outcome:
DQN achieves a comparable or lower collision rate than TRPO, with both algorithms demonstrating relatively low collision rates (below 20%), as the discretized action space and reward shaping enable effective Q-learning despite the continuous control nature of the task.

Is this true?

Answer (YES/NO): NO